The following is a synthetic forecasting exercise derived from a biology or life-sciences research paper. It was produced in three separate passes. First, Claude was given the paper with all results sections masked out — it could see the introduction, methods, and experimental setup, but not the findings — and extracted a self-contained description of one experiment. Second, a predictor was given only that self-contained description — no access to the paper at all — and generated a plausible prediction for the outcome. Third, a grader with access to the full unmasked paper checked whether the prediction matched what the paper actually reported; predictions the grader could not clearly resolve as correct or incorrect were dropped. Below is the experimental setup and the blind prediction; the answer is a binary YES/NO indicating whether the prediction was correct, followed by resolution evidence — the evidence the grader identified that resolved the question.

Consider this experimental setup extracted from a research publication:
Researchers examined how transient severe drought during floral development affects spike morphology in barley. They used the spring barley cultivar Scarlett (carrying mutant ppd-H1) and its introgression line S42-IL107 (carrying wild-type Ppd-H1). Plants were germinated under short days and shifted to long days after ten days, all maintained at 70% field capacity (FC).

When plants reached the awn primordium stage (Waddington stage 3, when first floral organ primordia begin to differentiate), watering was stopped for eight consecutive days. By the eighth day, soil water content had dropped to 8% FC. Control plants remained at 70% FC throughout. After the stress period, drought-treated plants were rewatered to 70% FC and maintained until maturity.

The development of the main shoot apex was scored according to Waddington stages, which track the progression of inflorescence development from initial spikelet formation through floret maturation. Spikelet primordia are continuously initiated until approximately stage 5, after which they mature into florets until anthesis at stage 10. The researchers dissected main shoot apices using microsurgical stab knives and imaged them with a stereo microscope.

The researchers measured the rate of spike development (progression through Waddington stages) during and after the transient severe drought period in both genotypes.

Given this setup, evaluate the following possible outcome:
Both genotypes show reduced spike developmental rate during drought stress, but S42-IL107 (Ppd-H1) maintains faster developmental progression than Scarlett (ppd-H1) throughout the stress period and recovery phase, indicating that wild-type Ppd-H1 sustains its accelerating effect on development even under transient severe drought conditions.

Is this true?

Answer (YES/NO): YES